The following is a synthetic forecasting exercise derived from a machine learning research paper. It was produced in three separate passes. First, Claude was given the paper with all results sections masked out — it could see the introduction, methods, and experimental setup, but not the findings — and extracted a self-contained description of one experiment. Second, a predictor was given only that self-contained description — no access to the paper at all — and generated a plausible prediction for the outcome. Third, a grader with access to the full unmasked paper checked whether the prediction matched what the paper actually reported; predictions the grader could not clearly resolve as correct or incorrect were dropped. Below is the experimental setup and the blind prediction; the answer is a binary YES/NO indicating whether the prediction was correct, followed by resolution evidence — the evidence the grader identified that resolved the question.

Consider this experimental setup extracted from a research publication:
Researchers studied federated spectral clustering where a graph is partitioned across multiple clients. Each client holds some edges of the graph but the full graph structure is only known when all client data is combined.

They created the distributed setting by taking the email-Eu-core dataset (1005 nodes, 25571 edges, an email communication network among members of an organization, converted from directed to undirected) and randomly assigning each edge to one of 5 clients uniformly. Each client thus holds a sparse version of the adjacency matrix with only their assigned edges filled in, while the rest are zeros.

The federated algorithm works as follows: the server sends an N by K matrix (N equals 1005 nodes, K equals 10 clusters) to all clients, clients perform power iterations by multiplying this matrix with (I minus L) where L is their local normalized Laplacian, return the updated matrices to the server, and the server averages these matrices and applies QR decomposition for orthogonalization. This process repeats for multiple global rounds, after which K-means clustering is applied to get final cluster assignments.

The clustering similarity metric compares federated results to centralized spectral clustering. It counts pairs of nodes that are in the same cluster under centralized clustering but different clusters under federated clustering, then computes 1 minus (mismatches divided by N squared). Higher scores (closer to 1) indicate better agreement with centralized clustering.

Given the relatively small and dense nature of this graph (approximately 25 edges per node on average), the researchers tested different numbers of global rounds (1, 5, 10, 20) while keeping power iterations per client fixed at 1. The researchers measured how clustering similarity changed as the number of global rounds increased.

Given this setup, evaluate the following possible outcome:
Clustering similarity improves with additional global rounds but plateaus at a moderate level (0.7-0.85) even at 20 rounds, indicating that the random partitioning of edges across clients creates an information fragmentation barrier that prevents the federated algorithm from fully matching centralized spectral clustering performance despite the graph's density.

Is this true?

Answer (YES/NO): NO